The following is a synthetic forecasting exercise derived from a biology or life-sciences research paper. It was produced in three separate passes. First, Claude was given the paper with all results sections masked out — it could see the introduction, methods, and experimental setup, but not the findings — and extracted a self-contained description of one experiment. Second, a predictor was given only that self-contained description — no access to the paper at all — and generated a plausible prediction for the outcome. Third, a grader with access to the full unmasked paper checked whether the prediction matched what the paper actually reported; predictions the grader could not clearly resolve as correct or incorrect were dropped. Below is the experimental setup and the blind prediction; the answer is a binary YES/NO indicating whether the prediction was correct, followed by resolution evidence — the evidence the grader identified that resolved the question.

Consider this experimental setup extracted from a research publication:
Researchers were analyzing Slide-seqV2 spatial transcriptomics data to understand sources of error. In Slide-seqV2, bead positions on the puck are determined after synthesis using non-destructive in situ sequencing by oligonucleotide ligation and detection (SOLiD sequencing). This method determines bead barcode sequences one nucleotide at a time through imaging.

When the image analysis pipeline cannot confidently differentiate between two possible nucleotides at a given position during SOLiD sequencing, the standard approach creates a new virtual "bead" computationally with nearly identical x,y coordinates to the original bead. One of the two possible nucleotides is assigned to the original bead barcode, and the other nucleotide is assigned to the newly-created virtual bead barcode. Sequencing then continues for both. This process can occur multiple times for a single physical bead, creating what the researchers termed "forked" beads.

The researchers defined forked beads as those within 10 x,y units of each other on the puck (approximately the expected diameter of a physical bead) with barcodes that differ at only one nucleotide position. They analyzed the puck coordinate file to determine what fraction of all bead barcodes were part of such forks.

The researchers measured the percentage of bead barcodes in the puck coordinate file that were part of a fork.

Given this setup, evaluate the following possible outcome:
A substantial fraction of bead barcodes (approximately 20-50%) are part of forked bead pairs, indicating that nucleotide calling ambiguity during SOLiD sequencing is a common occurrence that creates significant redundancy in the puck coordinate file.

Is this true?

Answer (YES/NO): YES